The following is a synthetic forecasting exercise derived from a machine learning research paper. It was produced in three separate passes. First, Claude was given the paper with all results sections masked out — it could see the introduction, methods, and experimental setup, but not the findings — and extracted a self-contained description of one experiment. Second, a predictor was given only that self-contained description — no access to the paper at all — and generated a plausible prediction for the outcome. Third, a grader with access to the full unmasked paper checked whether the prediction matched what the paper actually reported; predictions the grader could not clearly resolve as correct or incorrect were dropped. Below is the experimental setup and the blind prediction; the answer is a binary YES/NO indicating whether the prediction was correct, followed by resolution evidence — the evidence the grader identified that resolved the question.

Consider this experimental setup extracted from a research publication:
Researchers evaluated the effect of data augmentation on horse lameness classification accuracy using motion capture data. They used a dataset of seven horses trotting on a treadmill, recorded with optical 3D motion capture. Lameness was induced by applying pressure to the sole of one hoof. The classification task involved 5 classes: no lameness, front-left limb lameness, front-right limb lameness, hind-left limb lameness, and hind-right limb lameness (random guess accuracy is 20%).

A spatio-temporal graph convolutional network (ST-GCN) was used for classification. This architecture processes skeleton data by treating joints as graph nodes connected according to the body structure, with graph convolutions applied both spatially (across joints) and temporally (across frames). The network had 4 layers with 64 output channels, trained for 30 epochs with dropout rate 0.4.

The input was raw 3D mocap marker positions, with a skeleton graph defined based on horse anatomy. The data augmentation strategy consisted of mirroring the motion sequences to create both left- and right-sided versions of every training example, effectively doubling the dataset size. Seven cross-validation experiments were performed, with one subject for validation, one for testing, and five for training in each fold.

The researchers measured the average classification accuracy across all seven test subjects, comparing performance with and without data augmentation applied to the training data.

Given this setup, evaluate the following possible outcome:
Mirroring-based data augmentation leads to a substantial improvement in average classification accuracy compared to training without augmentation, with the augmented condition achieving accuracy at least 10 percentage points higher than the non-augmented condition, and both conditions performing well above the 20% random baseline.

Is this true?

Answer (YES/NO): NO